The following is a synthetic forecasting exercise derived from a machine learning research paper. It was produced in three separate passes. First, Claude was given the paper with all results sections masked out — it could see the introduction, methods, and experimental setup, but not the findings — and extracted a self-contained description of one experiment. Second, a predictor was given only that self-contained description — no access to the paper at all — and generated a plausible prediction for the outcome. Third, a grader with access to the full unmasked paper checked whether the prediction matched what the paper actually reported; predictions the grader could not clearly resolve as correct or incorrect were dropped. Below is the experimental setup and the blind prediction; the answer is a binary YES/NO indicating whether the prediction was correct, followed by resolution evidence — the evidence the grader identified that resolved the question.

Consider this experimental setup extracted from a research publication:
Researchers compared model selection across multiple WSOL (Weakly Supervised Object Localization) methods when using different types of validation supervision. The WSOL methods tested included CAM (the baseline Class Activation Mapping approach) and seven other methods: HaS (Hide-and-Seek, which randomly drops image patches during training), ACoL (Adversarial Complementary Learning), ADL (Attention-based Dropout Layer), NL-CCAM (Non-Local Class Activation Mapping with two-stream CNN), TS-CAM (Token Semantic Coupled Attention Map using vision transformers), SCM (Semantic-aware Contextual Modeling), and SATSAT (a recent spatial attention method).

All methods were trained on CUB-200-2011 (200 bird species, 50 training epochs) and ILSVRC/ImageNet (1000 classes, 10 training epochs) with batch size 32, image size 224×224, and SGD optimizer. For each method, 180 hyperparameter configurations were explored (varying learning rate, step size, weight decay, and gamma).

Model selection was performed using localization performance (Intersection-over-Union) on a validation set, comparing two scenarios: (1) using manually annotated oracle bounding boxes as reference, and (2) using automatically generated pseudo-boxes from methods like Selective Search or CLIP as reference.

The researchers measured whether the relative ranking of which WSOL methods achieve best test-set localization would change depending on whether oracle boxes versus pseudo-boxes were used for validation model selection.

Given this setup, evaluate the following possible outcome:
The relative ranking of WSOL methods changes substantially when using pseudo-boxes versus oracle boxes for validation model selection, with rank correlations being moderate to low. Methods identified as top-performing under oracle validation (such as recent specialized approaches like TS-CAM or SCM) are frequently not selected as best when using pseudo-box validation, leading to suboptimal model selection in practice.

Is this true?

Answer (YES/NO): NO